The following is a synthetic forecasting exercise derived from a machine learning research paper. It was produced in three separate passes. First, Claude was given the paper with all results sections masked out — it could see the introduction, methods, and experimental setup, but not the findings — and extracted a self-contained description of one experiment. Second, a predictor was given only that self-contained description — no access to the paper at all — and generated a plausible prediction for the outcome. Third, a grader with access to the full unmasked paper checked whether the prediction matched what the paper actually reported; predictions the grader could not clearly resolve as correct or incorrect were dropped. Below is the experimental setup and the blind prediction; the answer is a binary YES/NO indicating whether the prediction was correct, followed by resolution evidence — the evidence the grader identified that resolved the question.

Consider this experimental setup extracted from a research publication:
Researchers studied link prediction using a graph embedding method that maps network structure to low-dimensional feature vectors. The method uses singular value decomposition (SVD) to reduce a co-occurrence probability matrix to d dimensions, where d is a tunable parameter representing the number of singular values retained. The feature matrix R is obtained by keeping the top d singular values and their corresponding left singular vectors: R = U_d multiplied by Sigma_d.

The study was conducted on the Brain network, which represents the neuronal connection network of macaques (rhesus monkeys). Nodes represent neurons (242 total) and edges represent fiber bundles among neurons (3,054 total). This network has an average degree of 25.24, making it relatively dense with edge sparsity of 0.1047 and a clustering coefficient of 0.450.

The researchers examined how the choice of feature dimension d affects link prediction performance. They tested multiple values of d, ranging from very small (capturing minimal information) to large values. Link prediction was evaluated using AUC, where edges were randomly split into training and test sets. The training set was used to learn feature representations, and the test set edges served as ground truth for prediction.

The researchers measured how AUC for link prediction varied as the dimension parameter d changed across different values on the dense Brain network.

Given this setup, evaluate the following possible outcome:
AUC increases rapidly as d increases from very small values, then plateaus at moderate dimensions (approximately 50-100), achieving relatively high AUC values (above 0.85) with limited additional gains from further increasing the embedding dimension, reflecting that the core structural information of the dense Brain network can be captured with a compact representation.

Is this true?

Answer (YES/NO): NO